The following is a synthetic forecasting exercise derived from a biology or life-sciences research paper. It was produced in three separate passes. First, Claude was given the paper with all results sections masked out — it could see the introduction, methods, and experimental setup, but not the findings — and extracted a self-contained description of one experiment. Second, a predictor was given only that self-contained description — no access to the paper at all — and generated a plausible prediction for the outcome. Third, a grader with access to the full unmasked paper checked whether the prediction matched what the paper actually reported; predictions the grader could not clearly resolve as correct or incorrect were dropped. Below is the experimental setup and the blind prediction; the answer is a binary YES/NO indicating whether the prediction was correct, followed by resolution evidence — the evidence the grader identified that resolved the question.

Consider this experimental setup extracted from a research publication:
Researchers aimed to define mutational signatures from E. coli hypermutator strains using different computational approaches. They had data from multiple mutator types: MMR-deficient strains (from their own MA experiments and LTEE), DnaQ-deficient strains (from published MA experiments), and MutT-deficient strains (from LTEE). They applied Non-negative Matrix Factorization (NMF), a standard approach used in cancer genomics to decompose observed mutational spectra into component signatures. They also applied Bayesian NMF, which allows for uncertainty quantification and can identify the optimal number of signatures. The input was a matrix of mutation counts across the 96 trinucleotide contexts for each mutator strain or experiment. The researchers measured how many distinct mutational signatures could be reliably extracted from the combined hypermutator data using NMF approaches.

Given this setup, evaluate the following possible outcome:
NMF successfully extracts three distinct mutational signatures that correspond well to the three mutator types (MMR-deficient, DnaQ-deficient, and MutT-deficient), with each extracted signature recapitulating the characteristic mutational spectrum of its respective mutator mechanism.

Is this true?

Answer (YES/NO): NO